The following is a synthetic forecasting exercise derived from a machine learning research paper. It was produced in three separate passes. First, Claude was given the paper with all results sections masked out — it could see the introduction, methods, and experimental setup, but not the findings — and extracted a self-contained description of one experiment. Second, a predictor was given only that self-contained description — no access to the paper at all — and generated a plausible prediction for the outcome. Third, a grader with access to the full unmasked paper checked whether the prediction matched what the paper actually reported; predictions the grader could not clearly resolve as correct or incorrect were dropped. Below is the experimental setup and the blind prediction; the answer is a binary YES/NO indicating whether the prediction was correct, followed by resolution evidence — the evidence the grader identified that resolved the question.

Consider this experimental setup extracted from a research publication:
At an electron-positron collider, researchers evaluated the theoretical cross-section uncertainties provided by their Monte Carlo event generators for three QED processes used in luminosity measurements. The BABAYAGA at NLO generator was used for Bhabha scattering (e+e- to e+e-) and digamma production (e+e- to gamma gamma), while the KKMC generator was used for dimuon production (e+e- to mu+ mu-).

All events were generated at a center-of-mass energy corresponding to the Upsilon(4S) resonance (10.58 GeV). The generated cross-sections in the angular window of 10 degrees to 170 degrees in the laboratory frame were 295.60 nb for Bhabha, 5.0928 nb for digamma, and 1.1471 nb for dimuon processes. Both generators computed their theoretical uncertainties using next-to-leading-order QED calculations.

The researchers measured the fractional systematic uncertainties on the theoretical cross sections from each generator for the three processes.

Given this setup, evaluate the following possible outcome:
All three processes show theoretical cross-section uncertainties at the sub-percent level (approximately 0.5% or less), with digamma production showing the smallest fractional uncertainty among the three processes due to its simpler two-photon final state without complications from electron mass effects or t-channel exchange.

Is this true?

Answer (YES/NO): NO